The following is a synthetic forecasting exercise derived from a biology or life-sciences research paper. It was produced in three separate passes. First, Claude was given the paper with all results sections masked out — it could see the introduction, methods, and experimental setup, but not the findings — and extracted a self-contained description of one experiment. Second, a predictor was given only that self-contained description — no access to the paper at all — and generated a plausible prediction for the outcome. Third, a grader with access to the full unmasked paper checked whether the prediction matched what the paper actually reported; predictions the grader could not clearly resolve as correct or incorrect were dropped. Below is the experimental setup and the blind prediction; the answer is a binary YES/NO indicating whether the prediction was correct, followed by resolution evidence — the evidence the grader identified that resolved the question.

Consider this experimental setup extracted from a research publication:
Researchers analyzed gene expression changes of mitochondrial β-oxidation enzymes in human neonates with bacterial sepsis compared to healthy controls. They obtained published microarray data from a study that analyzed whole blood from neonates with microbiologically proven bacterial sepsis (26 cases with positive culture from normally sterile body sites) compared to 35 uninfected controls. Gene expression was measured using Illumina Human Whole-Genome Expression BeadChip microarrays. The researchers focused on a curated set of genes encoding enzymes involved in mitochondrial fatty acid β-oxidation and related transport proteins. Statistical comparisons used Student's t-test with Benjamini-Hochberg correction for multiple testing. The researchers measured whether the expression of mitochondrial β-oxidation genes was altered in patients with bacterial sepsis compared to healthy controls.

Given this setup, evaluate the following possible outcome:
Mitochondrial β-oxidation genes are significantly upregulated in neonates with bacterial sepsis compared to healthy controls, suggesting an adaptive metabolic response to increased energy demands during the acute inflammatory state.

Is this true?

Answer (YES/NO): NO